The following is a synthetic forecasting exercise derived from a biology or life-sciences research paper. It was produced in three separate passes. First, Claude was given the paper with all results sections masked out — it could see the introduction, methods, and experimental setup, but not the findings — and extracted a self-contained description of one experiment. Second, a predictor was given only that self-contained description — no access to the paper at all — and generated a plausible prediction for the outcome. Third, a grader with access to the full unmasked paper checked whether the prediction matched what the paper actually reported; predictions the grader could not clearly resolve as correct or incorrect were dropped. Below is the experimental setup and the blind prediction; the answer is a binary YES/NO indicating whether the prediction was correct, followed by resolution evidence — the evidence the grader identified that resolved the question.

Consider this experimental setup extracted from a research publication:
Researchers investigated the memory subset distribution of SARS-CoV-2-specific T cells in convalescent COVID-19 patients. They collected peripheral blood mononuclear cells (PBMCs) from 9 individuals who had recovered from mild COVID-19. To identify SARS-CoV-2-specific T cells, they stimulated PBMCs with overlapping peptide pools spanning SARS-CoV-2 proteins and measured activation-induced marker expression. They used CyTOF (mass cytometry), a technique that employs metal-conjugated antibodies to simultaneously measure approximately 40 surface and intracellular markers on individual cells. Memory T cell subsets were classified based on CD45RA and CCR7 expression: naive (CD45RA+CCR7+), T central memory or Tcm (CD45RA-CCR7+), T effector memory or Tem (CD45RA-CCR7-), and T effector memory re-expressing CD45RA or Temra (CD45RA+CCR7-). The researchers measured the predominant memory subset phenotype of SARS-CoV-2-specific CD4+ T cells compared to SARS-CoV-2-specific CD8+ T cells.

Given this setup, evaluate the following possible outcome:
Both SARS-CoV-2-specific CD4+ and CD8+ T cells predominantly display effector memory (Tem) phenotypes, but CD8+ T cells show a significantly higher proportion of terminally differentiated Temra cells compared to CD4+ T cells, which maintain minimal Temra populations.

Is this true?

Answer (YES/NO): NO